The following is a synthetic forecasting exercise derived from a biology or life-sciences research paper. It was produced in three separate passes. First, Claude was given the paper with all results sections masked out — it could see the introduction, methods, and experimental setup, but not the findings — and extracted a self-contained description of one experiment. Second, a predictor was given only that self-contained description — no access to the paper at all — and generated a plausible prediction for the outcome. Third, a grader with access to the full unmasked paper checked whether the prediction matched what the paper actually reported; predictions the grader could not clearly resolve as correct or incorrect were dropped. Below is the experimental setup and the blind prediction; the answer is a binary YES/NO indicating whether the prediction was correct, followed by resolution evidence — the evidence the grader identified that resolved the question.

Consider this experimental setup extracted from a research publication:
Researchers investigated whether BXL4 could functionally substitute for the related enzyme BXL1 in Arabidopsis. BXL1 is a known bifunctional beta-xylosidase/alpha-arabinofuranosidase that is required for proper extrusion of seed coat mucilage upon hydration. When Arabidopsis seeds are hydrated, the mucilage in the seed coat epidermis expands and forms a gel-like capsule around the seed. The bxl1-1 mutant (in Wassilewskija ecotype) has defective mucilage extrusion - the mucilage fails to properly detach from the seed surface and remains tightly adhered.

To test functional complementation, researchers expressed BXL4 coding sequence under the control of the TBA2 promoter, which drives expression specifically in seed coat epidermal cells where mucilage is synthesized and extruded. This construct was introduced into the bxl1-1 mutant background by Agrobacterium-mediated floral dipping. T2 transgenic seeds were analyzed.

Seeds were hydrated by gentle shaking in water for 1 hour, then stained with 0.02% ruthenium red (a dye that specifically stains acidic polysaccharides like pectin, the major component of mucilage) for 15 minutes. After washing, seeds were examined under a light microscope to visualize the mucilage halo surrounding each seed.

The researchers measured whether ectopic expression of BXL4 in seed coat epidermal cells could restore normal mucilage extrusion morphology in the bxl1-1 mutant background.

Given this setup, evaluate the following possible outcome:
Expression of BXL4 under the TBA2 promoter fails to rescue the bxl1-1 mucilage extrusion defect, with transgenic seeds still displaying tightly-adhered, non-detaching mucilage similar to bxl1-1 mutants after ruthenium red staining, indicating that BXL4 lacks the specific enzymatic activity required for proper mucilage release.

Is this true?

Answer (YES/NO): NO